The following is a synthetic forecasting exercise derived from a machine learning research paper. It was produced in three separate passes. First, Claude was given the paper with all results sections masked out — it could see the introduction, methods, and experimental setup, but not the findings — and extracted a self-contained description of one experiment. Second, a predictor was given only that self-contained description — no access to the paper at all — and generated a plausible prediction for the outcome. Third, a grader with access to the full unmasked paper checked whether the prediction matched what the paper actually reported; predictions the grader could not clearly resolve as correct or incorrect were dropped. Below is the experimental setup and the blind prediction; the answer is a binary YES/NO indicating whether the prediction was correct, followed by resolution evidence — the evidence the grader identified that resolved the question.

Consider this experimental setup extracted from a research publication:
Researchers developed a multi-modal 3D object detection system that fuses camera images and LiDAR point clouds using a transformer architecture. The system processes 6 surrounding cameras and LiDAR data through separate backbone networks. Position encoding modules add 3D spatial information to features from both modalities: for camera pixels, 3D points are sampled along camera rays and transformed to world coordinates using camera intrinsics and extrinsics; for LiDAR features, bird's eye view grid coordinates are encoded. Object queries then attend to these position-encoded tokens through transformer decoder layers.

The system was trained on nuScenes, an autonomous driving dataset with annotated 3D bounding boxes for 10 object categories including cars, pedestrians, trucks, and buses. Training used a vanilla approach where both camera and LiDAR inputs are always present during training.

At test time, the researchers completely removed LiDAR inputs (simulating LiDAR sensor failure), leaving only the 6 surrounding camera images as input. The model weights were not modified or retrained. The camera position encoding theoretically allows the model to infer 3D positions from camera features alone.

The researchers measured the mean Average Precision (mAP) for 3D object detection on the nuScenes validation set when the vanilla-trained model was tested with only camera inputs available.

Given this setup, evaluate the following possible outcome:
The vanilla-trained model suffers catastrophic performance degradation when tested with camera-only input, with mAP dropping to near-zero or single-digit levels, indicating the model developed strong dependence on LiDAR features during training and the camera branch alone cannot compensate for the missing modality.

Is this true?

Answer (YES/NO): YES